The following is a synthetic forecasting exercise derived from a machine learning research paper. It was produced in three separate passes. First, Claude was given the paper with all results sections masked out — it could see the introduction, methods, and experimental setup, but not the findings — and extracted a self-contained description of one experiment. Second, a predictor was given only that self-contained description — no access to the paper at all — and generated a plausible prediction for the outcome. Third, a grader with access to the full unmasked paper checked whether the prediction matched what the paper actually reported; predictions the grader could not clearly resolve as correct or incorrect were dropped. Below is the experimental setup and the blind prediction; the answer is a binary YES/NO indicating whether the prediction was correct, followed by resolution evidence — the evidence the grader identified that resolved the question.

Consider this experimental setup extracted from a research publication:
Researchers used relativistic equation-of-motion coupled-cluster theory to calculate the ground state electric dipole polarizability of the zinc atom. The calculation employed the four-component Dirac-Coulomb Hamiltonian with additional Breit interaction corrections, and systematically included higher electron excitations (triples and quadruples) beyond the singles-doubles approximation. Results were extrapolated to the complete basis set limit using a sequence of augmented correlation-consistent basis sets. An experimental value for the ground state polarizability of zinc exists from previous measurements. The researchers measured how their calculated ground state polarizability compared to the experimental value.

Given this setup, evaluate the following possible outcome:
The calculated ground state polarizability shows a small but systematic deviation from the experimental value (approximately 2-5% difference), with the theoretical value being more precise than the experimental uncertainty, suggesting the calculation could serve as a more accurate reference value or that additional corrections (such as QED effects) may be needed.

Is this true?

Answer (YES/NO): NO